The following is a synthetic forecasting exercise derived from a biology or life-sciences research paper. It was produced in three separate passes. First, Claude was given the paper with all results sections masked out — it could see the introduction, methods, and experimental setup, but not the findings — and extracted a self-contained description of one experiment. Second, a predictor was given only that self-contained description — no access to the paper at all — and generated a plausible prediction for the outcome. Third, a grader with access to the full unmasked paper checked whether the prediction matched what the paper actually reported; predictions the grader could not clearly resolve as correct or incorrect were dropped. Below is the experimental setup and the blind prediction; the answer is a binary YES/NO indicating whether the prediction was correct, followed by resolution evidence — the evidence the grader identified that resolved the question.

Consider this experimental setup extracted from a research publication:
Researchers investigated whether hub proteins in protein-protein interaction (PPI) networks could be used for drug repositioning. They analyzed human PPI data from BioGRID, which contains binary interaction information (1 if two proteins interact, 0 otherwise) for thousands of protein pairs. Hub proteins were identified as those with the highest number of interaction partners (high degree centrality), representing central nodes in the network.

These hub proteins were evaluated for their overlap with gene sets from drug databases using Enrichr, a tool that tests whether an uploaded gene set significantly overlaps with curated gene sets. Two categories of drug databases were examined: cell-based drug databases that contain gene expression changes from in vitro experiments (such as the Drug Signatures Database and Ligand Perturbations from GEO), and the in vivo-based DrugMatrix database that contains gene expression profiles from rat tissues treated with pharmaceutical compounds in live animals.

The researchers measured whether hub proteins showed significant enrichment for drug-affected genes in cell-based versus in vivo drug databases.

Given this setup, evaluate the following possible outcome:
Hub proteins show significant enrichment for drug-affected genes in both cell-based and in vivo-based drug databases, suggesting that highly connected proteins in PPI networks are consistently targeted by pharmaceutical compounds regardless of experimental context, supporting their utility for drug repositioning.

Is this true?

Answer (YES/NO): YES